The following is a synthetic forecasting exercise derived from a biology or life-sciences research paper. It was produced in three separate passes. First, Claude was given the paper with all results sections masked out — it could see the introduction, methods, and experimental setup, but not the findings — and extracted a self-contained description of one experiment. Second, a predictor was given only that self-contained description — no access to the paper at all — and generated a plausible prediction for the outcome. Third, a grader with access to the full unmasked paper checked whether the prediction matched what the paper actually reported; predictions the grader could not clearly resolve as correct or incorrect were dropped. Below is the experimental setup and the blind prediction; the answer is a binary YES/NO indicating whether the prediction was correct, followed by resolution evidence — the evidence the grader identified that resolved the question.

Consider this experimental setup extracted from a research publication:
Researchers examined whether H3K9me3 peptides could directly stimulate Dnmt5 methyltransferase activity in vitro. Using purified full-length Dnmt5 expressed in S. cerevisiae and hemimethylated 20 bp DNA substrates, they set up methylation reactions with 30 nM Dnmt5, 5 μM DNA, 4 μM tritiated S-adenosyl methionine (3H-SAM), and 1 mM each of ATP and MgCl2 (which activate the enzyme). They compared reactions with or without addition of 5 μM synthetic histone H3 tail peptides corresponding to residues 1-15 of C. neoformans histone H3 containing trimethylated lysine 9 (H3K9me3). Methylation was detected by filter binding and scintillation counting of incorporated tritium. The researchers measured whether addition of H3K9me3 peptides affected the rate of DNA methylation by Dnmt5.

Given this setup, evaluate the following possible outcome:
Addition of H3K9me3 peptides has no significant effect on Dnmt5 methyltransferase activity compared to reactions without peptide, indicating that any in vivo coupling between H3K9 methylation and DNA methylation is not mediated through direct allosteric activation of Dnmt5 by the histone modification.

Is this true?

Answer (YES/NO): YES